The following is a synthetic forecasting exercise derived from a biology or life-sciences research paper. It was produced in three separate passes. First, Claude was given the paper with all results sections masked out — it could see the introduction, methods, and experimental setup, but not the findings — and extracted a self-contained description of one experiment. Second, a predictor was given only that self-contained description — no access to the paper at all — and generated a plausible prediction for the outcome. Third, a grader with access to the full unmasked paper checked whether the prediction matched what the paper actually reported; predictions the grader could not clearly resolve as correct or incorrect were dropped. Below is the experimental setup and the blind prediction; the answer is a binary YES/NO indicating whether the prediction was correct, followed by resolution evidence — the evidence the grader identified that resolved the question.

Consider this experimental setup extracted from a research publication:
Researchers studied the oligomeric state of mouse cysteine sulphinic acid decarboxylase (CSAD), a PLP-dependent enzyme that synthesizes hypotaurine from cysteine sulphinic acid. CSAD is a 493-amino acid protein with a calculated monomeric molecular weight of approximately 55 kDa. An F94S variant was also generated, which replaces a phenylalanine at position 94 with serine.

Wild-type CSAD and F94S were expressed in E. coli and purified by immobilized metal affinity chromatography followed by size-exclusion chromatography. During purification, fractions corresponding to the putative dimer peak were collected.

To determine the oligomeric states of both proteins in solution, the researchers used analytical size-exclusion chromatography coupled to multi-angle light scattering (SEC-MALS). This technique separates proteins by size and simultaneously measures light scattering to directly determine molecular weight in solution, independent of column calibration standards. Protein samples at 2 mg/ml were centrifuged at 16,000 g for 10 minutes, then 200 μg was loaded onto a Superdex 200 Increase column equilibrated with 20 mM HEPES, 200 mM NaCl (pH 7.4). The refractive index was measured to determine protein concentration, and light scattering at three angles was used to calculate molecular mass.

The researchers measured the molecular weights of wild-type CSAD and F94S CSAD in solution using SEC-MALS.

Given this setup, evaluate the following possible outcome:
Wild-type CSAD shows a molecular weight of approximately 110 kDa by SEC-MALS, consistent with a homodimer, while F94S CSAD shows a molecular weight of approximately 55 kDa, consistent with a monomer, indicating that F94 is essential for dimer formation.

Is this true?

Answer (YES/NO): NO